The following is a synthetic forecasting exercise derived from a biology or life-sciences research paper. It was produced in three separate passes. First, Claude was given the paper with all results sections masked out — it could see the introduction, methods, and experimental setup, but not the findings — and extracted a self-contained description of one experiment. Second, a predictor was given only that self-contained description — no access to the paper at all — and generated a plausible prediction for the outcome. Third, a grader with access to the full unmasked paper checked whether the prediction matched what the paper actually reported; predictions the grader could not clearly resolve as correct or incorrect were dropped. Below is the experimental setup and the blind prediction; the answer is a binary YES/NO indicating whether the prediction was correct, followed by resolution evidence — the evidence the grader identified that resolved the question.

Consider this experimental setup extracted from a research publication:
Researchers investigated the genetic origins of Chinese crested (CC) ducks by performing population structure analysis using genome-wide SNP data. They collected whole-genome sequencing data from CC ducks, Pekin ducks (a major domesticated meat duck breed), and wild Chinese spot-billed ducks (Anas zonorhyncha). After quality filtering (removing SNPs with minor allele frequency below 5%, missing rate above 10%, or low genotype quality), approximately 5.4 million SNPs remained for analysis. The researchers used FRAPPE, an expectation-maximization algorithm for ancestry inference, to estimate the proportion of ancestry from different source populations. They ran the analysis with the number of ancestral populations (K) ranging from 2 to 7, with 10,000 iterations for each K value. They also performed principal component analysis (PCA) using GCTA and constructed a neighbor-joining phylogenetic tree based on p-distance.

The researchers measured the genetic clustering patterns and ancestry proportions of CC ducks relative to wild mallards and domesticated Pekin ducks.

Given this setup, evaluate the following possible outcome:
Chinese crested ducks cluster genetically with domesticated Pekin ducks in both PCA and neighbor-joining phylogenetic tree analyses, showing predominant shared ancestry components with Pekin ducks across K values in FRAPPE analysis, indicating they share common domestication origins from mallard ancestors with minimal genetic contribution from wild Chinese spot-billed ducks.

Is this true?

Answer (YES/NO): NO